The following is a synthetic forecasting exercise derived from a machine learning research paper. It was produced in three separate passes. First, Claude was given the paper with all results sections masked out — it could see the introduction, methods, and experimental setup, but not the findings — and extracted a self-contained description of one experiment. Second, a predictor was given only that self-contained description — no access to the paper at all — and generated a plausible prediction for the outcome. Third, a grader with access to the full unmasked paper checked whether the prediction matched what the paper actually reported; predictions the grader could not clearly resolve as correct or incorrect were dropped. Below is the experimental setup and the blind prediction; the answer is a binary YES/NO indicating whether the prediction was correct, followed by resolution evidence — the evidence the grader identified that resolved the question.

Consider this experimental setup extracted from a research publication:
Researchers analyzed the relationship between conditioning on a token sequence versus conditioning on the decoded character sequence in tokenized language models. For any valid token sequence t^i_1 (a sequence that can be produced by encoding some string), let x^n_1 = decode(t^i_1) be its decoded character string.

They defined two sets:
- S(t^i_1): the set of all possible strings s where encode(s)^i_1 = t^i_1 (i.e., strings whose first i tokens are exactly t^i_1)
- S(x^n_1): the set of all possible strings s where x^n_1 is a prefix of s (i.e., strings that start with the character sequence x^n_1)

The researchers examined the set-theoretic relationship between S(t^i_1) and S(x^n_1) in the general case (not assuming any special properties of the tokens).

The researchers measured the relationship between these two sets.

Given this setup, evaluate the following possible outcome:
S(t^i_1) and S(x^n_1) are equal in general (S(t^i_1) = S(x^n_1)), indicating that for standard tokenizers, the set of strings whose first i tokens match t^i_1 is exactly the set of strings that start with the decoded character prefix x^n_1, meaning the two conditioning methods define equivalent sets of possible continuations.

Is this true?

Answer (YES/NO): NO